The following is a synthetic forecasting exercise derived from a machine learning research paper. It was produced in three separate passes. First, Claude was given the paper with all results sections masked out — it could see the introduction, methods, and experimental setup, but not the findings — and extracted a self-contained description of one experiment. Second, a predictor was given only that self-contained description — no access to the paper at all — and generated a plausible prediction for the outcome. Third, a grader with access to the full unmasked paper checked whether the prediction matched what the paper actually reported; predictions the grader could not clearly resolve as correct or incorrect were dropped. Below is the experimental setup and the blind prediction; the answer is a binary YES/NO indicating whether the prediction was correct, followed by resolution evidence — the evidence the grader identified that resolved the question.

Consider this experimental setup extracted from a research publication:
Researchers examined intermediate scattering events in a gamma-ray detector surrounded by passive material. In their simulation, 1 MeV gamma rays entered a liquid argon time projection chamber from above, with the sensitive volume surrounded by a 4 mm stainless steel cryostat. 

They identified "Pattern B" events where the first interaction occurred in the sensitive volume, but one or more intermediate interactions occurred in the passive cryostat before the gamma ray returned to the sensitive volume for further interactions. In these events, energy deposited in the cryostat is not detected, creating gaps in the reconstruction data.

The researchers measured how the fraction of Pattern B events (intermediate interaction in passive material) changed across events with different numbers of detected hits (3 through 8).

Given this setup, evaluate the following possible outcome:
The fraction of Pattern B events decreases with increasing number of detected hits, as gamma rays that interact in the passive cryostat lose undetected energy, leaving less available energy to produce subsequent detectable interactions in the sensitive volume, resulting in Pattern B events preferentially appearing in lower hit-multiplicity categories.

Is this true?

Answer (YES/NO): YES